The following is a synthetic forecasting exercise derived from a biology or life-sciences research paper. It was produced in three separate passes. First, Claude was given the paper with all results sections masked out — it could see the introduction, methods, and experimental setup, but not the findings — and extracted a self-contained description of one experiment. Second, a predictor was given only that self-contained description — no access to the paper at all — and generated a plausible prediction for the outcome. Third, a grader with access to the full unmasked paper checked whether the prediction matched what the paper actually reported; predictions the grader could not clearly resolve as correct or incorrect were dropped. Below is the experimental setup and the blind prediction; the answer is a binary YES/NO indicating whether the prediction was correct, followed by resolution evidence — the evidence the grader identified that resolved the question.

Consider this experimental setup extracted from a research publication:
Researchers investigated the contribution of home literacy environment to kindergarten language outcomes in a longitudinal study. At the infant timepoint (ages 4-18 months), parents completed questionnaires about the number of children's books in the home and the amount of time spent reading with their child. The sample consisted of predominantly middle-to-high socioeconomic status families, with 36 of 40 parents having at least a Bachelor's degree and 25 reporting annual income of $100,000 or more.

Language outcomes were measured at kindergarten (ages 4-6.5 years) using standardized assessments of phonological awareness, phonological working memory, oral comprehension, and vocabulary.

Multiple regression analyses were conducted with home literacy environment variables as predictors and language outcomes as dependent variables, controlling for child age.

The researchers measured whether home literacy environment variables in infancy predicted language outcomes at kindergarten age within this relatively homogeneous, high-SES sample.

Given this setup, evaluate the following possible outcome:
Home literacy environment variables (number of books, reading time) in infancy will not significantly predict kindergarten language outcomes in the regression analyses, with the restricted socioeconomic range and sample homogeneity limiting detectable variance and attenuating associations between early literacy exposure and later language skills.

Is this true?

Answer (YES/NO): YES